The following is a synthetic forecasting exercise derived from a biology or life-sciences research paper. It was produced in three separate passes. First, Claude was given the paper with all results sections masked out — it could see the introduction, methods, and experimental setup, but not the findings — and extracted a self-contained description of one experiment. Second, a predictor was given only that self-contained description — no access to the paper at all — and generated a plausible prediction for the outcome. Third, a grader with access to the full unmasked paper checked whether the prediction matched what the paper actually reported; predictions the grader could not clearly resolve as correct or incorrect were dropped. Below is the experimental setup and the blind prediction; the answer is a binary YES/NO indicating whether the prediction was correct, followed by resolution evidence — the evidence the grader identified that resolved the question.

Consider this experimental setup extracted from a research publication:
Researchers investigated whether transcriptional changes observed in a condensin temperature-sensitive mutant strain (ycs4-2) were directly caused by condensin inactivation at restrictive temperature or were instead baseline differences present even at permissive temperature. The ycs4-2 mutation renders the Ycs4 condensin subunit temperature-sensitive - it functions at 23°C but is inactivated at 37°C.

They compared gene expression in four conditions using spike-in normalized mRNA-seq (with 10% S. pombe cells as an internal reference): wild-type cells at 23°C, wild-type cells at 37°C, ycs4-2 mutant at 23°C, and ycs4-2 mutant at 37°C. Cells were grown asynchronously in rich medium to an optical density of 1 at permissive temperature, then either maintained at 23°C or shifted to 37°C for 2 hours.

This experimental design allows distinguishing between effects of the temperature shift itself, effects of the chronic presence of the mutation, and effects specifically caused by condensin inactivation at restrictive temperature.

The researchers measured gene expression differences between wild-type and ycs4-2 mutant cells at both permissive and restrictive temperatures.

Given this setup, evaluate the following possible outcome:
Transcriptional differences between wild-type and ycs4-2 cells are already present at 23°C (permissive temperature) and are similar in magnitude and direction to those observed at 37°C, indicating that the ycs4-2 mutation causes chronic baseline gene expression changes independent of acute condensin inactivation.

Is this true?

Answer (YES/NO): YES